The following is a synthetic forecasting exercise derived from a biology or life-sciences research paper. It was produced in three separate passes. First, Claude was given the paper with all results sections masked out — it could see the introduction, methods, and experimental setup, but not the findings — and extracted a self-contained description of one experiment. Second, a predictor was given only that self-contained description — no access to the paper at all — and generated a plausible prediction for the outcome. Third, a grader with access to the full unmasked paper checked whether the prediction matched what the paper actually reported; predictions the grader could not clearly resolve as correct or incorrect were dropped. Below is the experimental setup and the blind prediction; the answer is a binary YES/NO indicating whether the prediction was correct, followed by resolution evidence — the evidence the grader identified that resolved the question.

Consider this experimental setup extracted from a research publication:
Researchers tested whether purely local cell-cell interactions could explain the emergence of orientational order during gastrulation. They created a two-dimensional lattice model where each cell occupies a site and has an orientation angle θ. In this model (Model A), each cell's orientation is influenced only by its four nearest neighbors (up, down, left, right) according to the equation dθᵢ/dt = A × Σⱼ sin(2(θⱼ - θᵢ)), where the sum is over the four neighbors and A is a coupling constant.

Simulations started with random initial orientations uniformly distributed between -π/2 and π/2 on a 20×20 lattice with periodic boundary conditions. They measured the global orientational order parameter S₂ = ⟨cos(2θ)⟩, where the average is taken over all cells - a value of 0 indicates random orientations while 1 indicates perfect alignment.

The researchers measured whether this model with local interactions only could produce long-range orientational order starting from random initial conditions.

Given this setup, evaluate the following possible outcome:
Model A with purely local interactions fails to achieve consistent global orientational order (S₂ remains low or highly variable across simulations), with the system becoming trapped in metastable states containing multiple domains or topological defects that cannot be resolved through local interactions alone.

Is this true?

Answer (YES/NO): YES